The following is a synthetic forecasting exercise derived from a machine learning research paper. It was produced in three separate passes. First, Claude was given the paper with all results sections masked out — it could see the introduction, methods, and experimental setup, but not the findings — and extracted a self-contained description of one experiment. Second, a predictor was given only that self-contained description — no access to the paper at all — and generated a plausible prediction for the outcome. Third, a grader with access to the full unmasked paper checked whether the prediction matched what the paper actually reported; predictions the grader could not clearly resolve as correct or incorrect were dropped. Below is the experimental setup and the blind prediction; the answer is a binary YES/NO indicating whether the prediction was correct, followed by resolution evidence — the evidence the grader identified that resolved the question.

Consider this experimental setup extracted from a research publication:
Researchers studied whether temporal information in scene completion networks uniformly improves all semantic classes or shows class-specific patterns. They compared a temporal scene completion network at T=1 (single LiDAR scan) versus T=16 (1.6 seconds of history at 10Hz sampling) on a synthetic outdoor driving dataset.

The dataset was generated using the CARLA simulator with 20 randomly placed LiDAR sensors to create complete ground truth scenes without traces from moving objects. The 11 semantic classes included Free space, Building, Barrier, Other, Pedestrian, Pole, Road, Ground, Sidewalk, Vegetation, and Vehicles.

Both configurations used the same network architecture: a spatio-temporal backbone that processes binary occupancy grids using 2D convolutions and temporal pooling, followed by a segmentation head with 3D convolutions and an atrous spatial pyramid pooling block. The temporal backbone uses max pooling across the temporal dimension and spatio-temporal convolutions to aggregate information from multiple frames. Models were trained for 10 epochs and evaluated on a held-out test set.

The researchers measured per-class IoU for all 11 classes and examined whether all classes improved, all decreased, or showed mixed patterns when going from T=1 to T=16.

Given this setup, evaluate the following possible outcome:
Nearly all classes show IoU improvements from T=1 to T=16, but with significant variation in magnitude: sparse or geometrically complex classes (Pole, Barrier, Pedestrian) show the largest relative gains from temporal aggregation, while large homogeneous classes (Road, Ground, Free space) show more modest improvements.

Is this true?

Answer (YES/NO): NO